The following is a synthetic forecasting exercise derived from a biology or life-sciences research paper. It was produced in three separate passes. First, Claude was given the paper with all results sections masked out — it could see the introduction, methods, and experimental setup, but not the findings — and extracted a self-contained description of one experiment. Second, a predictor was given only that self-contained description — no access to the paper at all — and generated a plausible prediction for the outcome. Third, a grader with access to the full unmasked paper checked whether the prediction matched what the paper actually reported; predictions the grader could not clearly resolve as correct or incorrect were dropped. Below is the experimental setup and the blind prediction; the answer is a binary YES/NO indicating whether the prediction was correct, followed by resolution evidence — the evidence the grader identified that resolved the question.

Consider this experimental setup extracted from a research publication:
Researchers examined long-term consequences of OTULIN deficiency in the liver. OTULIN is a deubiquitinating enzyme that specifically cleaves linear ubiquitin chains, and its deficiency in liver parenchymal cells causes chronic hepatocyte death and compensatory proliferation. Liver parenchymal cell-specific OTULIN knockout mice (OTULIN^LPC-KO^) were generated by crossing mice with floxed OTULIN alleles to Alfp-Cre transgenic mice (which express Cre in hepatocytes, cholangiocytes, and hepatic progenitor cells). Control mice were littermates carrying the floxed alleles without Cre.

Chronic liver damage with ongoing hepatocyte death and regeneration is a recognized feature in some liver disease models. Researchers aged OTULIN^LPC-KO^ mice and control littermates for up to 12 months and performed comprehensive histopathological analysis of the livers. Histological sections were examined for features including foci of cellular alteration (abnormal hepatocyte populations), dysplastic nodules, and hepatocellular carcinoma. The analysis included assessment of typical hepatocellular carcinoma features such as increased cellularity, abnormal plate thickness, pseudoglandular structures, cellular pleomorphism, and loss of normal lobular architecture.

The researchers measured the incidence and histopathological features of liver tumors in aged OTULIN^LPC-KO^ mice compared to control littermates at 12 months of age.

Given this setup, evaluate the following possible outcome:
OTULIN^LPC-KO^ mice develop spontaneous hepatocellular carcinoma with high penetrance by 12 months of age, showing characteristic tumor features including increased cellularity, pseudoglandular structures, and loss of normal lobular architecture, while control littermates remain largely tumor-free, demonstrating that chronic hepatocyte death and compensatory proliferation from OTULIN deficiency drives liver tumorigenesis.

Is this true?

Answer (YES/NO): YES